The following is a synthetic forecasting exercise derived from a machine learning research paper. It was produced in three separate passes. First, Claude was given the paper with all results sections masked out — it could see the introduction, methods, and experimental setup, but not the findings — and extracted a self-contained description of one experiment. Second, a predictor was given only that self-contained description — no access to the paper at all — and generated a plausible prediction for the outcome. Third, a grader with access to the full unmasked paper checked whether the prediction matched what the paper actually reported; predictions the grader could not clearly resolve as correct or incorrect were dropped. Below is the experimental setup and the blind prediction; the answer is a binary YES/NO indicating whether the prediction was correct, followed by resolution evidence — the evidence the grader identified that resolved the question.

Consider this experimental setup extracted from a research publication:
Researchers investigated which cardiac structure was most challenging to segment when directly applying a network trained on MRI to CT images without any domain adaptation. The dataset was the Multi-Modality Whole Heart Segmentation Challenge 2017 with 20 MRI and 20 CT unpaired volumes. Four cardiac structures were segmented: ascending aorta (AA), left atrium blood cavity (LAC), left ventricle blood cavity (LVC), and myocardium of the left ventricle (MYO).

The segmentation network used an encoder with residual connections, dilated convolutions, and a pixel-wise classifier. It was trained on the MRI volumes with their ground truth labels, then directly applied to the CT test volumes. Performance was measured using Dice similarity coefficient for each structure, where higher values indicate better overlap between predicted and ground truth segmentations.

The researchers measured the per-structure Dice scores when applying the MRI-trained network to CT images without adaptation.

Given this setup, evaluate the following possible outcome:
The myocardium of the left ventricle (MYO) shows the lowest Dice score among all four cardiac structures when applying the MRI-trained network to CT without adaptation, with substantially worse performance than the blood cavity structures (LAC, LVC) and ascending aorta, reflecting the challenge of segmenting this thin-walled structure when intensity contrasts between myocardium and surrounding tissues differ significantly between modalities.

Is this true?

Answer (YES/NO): NO